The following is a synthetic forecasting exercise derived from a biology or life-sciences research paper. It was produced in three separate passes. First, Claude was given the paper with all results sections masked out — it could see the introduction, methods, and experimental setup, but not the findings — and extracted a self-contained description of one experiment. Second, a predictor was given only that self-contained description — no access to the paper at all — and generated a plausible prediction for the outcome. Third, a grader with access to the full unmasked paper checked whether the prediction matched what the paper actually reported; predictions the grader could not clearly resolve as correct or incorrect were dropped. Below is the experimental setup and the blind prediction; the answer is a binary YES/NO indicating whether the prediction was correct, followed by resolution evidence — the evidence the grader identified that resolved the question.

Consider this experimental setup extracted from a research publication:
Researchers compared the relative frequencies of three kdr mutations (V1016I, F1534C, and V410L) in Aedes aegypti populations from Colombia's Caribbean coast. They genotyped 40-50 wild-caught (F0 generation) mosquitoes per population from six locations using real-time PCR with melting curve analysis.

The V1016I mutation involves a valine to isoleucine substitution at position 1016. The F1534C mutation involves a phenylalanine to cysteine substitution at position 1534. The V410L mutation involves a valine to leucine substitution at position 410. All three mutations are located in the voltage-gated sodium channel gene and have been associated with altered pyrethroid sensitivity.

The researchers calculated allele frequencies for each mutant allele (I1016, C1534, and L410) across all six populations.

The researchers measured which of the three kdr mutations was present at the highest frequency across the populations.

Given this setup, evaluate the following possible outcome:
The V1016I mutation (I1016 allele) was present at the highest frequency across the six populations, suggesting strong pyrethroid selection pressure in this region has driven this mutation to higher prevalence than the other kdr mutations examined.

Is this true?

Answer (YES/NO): NO